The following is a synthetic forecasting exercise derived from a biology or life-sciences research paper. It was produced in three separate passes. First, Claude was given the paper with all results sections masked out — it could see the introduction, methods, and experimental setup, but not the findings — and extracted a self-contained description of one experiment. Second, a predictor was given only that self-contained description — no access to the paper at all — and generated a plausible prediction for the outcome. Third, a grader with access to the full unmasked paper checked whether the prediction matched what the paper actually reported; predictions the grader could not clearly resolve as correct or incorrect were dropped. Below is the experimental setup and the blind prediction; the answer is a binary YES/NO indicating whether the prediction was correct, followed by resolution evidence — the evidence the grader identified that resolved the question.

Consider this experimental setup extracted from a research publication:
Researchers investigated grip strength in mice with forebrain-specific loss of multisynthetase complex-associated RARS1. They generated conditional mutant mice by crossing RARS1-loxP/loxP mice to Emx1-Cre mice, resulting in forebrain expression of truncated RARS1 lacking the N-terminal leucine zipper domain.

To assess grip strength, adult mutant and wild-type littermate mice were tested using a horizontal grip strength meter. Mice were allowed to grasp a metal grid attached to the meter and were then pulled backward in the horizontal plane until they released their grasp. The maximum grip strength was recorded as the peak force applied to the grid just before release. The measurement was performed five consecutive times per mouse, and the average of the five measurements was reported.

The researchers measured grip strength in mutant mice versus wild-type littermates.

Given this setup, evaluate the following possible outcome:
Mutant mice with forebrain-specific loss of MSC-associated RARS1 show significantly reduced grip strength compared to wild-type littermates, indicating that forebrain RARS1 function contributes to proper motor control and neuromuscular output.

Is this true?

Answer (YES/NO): NO